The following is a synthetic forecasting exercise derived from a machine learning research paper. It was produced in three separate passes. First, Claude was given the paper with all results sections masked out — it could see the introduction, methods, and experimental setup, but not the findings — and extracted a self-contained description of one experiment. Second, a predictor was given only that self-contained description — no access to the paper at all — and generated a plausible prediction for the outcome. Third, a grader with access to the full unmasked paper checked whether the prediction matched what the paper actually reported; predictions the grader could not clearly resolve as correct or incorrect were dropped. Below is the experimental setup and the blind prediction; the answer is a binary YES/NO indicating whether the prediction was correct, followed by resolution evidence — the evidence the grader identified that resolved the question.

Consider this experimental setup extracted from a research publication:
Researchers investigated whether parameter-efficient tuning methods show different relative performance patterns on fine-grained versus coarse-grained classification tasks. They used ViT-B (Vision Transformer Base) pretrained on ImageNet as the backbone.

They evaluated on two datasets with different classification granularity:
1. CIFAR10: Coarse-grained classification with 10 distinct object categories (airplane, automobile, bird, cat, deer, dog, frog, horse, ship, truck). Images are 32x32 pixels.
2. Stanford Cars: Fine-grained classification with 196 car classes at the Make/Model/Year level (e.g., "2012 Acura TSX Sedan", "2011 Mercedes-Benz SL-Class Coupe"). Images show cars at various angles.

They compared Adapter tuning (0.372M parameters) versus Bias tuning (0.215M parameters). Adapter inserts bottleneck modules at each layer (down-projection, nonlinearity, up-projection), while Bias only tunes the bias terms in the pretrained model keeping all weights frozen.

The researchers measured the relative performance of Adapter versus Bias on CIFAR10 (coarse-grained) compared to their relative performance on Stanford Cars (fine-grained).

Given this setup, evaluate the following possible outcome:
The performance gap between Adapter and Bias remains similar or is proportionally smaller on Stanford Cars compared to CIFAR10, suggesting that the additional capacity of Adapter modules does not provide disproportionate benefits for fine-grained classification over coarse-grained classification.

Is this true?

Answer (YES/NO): NO